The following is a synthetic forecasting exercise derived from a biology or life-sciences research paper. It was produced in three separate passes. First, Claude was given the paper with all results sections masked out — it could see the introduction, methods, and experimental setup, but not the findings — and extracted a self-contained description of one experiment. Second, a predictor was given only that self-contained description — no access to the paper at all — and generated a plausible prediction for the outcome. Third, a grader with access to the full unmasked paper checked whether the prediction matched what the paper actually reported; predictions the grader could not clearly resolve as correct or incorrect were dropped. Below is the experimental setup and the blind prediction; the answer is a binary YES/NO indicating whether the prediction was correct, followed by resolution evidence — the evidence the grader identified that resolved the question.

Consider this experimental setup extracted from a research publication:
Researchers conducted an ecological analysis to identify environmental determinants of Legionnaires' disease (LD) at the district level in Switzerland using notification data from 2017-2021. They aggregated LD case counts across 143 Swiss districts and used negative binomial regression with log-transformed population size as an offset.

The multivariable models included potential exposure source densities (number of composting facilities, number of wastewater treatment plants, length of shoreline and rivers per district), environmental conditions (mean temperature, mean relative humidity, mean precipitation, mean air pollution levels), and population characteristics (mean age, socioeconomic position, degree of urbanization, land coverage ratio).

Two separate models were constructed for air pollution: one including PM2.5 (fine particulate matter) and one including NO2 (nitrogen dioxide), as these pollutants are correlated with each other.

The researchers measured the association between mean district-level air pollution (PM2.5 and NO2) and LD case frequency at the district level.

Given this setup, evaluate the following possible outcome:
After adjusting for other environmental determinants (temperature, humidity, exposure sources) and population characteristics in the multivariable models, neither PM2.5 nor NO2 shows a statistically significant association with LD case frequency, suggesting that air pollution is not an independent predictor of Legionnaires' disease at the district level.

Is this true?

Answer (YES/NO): NO